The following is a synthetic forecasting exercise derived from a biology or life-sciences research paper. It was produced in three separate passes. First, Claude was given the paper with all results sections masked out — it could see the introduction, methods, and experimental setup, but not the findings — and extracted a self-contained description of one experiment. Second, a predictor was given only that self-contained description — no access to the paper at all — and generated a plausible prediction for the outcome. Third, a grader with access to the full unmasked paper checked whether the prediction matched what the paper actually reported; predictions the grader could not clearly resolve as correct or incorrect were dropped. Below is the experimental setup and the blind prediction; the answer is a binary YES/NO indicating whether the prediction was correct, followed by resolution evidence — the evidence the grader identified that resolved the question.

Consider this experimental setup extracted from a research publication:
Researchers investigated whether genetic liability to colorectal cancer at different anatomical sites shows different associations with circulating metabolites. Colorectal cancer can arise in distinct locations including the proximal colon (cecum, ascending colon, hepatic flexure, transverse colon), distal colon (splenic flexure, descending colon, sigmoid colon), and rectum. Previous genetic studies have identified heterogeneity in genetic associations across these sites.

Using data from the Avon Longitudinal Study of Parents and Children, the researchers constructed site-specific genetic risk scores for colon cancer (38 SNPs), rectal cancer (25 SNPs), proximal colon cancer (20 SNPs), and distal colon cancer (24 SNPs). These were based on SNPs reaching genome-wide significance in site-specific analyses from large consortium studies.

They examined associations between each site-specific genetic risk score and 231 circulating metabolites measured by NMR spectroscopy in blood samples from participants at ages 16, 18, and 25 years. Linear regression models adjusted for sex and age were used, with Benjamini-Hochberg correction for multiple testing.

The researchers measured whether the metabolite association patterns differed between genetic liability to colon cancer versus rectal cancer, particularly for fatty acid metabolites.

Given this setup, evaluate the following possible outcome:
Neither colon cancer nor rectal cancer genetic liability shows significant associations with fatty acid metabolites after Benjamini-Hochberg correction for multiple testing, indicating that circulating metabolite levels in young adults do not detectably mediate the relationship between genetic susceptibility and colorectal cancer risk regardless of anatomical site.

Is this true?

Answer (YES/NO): NO